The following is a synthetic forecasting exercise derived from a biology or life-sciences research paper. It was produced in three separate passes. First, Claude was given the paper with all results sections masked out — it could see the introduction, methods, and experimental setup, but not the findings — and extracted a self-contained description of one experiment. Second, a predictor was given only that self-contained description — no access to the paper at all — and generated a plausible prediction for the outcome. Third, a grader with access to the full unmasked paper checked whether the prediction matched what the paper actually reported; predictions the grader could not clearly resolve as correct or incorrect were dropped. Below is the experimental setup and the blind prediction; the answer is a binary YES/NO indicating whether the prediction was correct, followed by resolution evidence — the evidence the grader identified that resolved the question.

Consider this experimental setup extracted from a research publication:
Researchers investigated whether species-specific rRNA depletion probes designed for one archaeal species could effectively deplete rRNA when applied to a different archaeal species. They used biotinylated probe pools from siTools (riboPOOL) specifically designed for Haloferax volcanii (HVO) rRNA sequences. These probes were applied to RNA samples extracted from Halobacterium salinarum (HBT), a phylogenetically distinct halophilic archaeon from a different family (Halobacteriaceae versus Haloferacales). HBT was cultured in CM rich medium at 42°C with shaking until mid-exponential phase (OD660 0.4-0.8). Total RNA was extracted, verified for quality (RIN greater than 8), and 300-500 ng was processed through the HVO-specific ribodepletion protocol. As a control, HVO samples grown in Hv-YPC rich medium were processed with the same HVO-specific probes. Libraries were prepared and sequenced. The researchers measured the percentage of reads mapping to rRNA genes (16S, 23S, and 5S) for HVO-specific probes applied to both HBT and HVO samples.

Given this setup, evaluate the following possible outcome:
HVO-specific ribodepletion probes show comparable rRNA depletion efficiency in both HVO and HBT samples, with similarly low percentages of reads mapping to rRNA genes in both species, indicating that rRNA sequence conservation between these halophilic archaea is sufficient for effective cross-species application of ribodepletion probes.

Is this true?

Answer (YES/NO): NO